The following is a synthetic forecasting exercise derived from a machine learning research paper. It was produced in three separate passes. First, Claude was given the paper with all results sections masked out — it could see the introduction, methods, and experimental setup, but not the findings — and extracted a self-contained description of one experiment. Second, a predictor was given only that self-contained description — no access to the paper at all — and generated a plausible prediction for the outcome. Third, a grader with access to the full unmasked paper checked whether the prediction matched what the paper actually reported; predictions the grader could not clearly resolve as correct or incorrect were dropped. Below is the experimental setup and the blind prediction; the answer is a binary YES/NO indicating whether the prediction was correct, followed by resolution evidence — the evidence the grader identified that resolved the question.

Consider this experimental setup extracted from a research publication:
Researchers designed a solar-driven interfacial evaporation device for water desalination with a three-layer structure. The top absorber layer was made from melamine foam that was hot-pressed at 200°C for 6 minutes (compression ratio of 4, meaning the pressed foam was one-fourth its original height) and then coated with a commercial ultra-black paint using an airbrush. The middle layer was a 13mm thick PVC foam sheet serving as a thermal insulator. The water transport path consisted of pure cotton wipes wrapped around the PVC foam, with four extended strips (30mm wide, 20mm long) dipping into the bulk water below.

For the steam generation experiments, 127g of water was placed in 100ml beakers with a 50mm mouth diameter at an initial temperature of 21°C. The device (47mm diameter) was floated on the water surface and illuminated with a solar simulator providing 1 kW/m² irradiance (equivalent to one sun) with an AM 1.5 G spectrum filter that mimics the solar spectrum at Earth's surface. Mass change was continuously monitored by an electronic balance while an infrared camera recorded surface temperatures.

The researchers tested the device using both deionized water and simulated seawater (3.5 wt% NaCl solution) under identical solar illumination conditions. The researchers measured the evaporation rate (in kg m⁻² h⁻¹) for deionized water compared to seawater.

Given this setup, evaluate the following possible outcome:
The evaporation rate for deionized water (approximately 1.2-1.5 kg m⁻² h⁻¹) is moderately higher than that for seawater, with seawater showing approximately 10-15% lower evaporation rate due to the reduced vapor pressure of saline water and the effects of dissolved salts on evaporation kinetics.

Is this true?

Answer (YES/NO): NO